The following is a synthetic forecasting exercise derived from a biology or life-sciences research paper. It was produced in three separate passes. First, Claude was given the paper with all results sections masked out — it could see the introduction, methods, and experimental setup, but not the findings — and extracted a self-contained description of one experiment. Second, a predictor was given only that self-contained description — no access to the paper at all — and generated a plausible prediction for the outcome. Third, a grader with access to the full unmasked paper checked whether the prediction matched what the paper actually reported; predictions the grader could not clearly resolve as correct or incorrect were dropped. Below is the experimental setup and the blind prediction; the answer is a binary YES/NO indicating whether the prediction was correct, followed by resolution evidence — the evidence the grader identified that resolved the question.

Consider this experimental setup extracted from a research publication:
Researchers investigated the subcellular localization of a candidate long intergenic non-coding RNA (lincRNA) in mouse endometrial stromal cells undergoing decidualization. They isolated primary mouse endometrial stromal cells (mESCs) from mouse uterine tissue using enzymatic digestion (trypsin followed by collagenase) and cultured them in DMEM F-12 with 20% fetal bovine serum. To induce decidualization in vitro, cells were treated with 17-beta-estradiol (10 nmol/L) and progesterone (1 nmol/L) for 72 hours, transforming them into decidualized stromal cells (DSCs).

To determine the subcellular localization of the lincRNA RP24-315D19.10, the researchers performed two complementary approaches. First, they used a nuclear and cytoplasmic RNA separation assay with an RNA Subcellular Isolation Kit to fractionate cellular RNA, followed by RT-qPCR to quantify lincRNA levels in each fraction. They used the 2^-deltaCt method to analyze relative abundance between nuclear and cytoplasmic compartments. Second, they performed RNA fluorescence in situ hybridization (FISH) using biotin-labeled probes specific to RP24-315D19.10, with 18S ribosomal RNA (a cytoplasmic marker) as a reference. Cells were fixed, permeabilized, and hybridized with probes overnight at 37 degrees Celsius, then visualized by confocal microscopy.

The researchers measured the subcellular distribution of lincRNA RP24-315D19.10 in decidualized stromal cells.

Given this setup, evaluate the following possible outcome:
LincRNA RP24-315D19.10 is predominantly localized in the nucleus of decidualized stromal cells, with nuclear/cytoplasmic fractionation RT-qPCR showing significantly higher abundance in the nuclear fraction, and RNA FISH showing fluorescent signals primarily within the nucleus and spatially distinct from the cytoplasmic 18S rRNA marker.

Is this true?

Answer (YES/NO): NO